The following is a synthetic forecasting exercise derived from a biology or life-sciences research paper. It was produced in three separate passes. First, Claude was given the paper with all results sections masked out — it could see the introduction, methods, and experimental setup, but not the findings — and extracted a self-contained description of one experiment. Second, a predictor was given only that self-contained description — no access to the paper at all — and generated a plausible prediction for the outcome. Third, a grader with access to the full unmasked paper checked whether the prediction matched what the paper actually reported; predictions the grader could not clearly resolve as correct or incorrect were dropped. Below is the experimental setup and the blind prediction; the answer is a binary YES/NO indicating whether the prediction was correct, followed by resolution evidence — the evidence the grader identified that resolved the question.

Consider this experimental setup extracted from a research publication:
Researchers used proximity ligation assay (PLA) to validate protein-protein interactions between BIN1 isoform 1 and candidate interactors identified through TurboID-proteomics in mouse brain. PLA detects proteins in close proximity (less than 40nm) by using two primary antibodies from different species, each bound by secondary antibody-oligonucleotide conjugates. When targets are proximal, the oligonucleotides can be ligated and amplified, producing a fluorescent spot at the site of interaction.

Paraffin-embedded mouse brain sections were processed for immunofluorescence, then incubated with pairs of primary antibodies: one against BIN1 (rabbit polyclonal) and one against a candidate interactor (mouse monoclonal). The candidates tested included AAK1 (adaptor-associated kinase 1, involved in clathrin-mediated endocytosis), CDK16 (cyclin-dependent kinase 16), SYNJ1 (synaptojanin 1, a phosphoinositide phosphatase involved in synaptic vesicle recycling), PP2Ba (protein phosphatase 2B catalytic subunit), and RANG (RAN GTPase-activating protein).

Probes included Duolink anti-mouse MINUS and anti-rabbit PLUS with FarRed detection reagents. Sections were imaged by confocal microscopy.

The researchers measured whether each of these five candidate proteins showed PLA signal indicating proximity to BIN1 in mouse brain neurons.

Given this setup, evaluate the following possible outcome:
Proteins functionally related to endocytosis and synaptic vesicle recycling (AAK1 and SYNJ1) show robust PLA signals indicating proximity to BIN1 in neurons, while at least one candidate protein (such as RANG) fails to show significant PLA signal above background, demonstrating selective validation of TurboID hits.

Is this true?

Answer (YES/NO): NO